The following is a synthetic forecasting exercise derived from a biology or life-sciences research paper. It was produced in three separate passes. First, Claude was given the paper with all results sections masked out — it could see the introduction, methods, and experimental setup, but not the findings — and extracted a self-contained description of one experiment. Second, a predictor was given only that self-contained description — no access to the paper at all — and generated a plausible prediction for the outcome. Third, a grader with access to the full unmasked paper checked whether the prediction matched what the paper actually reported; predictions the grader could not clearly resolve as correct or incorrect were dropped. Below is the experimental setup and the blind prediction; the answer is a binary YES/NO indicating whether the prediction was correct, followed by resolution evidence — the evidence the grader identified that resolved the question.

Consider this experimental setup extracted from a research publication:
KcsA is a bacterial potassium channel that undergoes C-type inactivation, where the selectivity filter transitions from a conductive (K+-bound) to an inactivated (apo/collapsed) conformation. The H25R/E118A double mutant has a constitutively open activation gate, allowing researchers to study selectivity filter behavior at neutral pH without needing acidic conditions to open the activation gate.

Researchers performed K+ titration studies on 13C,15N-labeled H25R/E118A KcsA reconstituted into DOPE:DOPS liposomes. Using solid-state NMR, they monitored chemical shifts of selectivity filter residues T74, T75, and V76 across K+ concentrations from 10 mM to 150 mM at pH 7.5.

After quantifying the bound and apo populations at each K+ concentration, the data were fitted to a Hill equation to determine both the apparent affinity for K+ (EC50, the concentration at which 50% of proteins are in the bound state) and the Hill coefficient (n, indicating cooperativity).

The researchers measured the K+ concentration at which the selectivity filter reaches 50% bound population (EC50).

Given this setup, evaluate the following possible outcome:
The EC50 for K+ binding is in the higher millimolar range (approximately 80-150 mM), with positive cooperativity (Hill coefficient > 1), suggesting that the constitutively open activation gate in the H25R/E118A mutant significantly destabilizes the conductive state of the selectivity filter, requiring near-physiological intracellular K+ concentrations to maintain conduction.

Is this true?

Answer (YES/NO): YES